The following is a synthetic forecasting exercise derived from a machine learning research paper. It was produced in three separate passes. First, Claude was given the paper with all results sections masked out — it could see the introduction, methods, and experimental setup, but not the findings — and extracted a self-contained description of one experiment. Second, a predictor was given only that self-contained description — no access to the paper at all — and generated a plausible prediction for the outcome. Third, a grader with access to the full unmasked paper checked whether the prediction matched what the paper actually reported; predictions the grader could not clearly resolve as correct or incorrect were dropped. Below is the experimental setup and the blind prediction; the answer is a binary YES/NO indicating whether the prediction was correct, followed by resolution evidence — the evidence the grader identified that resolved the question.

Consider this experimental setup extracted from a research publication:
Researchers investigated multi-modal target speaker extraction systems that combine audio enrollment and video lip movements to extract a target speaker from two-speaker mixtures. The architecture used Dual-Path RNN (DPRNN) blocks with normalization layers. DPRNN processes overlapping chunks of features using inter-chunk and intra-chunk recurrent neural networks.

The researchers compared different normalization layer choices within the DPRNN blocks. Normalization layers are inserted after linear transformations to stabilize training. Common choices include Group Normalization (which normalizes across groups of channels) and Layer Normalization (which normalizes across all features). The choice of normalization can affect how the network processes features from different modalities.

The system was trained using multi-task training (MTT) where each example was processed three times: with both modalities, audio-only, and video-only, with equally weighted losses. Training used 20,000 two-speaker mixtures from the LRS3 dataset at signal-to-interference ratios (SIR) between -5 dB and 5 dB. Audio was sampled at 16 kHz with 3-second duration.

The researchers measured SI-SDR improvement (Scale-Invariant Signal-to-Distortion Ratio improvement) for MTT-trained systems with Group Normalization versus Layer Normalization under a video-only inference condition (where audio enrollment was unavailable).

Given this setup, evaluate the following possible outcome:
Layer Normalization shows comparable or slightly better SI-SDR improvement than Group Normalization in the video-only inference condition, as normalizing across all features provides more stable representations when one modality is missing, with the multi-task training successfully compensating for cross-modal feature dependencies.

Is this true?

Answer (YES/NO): YES